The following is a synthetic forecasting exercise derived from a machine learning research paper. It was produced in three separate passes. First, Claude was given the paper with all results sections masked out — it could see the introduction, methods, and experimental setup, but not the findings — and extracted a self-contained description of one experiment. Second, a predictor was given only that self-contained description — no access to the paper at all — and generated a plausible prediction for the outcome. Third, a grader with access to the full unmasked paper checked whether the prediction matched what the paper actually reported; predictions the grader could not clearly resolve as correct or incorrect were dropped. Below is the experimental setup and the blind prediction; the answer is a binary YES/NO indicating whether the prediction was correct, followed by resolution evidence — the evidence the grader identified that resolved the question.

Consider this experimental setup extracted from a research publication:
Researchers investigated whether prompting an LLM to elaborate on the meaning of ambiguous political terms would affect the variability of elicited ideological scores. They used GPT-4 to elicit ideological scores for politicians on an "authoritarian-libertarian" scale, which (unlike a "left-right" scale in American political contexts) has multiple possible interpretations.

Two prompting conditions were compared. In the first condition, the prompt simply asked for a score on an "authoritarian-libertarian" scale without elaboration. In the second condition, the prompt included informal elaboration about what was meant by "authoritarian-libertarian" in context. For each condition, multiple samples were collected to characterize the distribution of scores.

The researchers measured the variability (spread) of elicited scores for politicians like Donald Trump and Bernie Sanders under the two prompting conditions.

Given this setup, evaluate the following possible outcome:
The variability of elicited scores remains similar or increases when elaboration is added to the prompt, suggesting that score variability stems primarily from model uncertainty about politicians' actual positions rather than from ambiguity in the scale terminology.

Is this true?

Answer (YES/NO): NO